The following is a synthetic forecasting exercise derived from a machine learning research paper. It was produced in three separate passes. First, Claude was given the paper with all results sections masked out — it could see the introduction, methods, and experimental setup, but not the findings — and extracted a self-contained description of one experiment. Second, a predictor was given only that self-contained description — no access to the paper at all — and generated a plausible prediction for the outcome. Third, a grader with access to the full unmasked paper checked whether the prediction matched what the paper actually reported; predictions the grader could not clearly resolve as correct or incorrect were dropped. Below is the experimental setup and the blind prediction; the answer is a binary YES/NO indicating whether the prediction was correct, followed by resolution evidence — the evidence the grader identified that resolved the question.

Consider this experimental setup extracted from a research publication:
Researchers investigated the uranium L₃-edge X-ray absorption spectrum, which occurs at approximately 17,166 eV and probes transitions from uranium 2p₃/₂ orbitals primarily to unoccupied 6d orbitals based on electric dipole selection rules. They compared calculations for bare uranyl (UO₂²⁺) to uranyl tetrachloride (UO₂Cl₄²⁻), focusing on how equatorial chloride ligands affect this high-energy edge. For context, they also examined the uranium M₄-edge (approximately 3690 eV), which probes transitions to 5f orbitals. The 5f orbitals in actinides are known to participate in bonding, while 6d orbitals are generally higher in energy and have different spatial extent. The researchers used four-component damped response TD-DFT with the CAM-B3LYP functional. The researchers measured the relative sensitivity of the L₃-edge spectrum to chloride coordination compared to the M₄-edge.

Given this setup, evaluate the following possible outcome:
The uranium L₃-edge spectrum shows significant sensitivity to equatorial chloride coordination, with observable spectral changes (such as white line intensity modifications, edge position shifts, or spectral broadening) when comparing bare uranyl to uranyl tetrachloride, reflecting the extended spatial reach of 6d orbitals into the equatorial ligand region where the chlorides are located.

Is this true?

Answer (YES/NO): YES